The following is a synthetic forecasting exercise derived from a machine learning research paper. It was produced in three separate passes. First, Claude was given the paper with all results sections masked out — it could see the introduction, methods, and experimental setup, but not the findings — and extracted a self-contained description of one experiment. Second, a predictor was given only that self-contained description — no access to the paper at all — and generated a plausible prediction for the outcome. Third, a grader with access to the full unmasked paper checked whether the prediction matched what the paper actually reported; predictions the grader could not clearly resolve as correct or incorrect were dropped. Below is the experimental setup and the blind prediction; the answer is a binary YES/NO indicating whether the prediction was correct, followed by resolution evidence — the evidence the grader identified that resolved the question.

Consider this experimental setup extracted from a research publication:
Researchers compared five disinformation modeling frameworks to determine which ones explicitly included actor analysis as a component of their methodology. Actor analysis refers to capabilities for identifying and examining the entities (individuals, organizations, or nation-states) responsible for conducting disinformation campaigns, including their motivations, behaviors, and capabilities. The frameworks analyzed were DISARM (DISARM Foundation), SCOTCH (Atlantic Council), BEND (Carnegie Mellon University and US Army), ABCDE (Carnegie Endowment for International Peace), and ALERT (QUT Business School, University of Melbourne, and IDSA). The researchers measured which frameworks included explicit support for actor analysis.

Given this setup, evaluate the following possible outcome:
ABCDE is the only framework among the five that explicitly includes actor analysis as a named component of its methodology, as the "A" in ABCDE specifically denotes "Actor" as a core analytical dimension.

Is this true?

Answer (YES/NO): NO